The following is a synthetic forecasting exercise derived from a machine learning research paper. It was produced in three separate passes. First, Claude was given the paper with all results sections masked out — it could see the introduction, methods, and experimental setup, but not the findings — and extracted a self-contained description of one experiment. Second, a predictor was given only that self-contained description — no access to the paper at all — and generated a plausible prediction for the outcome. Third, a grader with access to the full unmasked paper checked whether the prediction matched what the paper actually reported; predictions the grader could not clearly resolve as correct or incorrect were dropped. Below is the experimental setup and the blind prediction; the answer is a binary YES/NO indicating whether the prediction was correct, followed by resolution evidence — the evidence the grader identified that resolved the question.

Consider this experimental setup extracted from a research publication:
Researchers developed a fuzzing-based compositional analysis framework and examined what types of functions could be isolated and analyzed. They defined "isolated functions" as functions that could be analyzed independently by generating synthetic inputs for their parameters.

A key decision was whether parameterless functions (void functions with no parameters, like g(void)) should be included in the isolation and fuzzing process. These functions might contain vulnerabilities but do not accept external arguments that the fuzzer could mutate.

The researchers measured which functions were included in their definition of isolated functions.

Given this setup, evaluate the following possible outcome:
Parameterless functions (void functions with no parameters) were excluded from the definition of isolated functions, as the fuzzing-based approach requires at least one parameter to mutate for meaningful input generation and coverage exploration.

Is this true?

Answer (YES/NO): YES